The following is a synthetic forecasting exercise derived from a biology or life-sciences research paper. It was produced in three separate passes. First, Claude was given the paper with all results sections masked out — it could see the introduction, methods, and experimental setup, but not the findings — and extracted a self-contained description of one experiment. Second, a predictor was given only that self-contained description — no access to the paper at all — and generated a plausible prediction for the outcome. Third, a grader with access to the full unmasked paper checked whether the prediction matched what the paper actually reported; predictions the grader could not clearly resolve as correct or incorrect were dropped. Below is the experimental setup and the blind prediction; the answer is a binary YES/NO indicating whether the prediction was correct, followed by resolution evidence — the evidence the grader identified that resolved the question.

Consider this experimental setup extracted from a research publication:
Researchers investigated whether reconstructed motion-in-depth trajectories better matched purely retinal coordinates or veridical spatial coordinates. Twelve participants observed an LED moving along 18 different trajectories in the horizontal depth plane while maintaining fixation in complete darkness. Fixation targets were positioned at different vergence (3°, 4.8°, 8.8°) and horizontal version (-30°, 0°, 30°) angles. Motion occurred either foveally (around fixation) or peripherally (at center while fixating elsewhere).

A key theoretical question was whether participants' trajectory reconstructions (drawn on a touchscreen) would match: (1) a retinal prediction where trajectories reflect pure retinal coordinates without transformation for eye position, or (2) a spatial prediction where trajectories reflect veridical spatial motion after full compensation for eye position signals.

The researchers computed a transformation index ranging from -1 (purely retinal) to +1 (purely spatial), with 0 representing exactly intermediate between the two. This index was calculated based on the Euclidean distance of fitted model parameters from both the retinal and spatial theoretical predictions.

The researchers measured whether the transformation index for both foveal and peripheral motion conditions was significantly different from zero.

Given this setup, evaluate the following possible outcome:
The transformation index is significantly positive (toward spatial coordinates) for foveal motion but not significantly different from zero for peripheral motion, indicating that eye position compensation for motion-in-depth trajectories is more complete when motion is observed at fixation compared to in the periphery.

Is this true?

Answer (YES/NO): NO